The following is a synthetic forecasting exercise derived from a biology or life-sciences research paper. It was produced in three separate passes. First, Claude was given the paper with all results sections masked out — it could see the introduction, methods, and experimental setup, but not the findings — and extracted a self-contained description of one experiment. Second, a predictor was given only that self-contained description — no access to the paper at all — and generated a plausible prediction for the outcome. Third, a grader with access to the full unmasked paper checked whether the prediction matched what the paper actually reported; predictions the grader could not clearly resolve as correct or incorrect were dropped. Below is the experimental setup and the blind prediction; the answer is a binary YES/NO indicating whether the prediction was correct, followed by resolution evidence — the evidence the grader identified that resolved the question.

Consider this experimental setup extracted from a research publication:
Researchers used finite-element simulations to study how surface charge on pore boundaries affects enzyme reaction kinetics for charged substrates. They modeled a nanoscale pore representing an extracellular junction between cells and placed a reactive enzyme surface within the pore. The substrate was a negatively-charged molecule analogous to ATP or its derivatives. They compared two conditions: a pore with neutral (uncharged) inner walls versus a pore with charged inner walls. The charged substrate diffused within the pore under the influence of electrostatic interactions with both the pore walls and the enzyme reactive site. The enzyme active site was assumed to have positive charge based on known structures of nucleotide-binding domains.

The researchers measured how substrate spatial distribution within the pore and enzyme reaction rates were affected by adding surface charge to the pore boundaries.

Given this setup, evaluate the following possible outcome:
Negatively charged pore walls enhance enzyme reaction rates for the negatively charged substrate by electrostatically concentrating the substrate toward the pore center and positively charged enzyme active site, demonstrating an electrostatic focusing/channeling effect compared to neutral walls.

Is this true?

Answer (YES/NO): NO